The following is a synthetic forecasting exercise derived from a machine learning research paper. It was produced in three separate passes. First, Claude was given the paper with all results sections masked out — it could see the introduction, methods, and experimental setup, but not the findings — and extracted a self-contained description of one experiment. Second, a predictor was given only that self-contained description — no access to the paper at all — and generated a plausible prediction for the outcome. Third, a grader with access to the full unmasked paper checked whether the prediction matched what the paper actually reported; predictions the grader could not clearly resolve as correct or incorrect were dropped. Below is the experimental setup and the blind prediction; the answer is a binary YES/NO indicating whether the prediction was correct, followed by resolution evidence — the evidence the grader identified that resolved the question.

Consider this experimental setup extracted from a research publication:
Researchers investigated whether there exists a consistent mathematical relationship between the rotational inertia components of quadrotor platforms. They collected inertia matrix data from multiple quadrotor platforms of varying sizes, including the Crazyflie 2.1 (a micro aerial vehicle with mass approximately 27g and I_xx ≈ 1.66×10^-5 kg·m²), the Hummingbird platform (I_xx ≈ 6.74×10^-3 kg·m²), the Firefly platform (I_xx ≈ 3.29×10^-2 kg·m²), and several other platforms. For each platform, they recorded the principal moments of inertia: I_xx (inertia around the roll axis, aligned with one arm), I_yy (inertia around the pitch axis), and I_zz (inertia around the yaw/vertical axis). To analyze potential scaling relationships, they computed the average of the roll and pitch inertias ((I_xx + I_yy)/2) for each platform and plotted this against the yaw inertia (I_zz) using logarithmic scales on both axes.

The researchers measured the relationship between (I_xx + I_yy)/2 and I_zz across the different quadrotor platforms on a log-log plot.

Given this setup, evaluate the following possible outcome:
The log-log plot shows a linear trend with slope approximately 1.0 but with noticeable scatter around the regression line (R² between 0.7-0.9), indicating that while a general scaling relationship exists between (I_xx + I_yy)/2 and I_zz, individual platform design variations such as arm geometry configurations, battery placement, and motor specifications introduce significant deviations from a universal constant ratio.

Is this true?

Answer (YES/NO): NO